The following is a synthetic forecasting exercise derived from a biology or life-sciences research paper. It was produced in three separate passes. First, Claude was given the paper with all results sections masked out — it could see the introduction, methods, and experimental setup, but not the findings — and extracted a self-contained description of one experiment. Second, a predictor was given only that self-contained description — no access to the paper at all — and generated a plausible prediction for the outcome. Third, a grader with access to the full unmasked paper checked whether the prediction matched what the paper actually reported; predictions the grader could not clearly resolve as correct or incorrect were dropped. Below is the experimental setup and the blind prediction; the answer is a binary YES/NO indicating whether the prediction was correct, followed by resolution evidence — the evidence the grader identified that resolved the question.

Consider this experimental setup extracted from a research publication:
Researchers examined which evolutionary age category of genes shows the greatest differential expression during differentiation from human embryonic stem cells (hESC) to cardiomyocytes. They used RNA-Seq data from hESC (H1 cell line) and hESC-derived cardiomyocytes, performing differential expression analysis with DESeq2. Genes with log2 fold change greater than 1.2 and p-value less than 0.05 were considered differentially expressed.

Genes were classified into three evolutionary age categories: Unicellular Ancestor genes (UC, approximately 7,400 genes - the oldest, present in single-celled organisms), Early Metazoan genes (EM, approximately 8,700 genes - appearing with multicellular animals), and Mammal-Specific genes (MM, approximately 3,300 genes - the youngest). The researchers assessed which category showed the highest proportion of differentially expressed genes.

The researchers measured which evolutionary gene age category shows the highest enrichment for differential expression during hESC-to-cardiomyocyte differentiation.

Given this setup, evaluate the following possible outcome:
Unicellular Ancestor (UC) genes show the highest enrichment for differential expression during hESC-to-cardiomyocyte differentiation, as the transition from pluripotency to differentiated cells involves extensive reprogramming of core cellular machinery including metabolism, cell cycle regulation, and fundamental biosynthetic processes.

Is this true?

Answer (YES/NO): NO